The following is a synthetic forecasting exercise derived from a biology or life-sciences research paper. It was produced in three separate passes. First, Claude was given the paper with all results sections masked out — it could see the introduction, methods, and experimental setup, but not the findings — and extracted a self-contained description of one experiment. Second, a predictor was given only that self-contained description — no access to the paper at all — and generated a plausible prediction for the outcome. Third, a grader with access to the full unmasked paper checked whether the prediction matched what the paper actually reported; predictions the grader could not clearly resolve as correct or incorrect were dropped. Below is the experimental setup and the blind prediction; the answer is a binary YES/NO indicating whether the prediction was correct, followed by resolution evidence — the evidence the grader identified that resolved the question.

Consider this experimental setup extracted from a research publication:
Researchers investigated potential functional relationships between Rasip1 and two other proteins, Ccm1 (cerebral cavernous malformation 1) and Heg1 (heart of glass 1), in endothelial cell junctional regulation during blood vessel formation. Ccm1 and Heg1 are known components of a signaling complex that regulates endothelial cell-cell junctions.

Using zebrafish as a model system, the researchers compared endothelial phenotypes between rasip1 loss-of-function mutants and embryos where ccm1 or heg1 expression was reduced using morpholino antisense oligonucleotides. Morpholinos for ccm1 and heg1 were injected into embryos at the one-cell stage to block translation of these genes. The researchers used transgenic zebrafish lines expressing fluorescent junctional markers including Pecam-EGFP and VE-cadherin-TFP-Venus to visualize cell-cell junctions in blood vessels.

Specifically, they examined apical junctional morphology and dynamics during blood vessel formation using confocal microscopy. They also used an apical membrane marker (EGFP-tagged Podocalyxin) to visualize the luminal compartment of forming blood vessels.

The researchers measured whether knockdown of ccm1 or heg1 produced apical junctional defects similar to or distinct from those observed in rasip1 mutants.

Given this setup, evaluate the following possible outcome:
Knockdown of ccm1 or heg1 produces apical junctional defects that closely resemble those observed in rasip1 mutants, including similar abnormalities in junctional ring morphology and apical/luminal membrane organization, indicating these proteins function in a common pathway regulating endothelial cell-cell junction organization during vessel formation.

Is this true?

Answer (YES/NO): YES